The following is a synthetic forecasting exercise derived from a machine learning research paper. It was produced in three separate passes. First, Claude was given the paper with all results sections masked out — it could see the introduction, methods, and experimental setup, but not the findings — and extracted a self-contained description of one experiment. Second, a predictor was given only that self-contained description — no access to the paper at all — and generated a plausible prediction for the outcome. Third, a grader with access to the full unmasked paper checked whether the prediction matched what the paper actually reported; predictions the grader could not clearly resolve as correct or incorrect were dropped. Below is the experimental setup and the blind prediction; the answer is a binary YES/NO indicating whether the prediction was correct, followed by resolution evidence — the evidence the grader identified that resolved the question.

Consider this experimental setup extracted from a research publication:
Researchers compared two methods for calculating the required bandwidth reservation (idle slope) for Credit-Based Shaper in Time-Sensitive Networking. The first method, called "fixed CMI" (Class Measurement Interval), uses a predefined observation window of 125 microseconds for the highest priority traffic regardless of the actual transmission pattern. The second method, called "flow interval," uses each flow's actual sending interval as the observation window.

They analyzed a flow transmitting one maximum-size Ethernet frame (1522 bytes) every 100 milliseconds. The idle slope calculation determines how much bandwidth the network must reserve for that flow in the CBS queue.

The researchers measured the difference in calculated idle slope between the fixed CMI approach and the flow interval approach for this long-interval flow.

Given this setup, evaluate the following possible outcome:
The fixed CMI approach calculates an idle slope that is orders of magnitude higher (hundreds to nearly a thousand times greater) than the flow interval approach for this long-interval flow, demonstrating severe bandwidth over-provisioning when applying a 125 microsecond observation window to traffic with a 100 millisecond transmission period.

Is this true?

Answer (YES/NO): YES